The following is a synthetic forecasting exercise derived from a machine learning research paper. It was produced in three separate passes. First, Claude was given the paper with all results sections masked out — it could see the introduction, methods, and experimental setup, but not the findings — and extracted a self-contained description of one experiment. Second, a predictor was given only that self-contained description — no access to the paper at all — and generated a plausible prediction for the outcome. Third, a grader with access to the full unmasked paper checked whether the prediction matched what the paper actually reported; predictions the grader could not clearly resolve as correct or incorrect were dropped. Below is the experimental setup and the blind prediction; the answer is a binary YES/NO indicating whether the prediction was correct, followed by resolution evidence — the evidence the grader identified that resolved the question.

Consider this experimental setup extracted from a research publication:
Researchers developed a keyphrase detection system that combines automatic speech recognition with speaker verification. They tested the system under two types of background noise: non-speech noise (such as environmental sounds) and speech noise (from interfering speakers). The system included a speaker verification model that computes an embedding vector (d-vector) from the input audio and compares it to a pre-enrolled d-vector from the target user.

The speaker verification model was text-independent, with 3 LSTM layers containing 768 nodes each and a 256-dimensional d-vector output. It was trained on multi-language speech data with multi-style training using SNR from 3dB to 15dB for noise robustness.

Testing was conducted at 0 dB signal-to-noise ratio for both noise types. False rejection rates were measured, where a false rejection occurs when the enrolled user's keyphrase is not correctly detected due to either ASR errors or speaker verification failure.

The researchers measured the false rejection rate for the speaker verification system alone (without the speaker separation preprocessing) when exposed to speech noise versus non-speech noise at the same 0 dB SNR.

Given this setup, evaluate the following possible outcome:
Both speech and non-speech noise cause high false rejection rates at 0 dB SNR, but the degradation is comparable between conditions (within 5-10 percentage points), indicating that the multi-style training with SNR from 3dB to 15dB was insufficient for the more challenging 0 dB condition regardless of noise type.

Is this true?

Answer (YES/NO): NO